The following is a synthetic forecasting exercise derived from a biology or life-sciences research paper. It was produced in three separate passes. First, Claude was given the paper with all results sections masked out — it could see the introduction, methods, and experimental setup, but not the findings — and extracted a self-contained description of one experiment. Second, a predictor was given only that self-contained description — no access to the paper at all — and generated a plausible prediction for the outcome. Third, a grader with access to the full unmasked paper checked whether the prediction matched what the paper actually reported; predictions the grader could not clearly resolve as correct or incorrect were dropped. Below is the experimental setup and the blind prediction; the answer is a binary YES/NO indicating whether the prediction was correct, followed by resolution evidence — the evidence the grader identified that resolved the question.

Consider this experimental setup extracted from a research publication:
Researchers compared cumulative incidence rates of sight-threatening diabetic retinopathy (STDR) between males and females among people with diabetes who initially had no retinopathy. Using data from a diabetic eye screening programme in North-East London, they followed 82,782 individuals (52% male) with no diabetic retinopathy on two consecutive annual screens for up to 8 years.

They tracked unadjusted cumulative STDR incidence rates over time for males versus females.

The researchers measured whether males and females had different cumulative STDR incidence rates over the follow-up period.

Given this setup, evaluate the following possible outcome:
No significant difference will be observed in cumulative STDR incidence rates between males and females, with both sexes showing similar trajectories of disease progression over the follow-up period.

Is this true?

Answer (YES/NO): NO